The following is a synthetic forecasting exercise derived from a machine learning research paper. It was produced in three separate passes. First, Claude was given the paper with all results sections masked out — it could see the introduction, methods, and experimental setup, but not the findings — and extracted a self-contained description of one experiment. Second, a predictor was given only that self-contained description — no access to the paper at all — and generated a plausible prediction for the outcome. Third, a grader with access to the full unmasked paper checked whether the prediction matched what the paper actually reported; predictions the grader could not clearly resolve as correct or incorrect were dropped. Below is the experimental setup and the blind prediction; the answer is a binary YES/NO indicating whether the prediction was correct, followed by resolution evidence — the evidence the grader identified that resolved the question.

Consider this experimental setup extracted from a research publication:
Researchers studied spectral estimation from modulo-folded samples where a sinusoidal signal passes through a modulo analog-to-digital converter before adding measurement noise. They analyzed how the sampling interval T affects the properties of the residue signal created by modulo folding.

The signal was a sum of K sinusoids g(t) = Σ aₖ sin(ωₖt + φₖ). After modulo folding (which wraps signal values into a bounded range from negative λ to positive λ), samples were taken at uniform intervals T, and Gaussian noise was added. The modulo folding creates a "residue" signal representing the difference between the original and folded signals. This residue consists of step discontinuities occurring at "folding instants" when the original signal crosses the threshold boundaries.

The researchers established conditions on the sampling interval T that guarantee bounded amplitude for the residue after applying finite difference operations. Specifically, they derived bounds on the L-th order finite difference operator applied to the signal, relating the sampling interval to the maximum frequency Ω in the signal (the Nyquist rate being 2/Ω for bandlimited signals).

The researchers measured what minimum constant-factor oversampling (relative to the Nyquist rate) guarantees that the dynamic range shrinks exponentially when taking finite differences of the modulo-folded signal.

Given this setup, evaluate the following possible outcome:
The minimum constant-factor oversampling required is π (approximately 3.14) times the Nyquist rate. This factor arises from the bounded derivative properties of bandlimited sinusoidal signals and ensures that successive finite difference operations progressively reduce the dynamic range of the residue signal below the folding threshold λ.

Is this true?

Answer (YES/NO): NO